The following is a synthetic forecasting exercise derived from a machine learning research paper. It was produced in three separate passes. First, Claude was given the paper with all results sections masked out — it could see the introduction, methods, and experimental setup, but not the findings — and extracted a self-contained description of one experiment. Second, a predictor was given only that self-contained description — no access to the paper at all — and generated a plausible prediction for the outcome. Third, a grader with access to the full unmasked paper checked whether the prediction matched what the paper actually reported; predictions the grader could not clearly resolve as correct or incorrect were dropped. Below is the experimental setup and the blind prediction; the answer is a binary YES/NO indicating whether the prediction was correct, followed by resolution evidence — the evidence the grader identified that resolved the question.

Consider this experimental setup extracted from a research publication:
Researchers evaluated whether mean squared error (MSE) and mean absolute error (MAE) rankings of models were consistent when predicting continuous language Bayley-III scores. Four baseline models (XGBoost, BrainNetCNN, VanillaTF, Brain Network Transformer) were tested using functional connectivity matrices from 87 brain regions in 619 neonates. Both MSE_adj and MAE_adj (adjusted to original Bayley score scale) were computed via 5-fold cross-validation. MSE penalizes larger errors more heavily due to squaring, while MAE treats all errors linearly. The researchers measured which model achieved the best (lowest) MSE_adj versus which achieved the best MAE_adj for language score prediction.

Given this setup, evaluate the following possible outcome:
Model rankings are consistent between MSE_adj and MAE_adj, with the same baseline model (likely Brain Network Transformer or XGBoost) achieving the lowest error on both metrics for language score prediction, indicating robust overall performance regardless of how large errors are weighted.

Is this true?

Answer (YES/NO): NO